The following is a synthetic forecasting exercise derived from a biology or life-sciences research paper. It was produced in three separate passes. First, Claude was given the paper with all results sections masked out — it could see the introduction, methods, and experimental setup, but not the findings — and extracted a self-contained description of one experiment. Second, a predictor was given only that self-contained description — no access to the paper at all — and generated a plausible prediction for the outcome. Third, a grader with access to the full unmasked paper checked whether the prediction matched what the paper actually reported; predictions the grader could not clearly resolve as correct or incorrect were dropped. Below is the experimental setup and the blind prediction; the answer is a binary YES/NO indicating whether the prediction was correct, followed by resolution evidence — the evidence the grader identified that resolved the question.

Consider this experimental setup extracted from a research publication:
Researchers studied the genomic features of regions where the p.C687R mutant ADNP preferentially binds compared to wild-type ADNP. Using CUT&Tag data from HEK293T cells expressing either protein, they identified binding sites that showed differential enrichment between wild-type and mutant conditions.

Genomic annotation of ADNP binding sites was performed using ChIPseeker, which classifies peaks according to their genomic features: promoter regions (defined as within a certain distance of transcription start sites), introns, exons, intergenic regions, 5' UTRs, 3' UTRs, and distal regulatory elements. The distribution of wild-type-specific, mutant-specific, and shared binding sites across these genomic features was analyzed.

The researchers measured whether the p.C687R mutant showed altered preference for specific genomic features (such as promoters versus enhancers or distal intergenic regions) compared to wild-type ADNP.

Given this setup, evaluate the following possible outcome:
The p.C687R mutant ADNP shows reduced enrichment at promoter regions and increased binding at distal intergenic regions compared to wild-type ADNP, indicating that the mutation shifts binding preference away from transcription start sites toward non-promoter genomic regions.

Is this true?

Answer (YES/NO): YES